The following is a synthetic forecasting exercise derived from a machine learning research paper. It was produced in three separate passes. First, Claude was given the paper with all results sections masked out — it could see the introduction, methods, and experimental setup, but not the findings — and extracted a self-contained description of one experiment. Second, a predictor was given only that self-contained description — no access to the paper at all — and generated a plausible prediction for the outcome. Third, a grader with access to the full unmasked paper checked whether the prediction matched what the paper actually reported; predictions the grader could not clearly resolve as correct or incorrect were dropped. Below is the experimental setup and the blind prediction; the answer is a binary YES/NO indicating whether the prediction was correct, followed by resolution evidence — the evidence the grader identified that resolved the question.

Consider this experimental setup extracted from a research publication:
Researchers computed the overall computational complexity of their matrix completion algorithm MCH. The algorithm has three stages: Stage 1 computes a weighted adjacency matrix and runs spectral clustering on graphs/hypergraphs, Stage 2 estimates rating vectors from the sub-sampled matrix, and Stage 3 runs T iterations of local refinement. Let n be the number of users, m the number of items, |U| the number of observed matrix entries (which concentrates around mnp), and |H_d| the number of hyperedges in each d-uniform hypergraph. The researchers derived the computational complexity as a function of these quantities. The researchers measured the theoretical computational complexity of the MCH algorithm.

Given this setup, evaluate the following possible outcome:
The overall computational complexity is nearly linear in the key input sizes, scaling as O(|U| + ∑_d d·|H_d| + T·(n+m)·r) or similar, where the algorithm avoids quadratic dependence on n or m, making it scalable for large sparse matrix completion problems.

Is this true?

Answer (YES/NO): NO